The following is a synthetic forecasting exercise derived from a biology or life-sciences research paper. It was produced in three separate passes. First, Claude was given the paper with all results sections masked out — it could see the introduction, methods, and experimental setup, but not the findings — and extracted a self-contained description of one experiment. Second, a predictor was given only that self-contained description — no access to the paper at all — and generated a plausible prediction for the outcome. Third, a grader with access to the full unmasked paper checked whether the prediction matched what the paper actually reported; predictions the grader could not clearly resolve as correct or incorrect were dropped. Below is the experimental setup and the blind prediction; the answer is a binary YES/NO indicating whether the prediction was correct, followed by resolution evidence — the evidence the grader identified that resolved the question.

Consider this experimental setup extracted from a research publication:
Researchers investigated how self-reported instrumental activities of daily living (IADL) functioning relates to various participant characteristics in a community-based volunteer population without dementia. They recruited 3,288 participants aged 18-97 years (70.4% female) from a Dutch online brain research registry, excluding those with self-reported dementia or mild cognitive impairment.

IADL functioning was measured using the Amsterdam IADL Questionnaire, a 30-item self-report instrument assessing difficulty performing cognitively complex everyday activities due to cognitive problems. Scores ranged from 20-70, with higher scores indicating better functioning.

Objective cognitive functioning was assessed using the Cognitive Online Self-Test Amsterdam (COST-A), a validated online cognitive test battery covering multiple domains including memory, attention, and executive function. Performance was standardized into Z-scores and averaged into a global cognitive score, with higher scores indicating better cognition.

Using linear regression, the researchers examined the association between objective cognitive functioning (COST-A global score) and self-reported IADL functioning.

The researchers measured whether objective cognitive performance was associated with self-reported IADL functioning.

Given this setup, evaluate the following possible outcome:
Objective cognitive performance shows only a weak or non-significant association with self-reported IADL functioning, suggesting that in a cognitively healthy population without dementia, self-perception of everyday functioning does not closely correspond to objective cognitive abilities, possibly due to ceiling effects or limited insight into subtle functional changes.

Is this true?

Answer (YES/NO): NO